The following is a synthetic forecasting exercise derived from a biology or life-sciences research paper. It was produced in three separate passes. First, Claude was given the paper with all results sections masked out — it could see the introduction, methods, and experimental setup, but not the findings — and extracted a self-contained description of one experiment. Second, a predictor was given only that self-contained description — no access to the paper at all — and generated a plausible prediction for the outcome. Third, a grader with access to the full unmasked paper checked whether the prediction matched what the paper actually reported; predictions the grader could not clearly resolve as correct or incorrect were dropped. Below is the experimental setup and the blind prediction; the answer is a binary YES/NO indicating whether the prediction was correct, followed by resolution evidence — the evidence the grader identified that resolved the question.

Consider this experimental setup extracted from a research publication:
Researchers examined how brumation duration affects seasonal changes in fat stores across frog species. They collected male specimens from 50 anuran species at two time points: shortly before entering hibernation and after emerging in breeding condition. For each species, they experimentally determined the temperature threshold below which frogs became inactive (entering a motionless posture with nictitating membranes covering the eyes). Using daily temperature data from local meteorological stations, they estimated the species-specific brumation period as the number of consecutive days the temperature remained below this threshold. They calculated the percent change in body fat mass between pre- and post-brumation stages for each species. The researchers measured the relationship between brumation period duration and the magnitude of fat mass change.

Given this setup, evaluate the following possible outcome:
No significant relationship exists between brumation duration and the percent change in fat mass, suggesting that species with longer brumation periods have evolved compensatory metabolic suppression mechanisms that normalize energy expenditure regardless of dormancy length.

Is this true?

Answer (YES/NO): NO